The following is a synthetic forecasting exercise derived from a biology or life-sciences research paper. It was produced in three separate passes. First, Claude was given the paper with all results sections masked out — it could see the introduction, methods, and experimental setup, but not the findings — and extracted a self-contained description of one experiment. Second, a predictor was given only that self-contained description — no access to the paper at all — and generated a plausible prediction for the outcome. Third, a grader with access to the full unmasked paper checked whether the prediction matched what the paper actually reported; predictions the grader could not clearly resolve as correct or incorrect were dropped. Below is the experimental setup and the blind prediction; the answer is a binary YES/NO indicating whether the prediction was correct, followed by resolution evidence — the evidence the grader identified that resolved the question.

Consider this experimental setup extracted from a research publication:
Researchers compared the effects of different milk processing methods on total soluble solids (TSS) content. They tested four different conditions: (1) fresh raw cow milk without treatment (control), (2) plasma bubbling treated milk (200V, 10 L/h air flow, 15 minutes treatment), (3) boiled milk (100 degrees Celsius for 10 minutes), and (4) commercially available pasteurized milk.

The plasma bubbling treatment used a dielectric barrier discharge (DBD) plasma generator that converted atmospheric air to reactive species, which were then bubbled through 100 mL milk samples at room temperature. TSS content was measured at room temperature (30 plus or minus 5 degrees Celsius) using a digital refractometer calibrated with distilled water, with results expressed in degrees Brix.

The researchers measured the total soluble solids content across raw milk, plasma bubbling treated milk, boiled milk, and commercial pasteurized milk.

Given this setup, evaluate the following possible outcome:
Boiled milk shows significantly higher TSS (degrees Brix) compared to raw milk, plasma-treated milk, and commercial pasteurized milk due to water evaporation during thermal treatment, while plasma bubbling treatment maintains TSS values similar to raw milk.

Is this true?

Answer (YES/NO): NO